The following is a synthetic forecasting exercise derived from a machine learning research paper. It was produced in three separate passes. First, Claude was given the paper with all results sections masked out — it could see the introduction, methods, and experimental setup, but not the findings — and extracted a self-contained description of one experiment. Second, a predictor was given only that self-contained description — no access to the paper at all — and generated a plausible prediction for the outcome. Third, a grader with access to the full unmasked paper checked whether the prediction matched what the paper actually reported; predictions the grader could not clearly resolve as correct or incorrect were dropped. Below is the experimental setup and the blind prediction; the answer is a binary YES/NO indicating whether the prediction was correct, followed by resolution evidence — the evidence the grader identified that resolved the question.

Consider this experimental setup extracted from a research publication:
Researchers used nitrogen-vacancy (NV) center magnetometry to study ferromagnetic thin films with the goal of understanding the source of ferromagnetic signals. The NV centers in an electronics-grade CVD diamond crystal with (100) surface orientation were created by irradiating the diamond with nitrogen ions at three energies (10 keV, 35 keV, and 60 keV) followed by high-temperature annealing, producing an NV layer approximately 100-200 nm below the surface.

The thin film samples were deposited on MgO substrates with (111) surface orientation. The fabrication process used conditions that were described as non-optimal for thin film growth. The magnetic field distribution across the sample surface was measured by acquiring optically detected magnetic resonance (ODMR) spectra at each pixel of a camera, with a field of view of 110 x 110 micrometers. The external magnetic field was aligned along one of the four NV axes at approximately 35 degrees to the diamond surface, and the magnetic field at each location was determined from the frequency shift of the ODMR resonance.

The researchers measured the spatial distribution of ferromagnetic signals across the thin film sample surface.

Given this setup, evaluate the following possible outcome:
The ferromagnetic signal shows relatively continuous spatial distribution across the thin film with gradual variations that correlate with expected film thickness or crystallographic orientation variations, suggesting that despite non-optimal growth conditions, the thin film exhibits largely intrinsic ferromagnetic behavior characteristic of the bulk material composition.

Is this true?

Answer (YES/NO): NO